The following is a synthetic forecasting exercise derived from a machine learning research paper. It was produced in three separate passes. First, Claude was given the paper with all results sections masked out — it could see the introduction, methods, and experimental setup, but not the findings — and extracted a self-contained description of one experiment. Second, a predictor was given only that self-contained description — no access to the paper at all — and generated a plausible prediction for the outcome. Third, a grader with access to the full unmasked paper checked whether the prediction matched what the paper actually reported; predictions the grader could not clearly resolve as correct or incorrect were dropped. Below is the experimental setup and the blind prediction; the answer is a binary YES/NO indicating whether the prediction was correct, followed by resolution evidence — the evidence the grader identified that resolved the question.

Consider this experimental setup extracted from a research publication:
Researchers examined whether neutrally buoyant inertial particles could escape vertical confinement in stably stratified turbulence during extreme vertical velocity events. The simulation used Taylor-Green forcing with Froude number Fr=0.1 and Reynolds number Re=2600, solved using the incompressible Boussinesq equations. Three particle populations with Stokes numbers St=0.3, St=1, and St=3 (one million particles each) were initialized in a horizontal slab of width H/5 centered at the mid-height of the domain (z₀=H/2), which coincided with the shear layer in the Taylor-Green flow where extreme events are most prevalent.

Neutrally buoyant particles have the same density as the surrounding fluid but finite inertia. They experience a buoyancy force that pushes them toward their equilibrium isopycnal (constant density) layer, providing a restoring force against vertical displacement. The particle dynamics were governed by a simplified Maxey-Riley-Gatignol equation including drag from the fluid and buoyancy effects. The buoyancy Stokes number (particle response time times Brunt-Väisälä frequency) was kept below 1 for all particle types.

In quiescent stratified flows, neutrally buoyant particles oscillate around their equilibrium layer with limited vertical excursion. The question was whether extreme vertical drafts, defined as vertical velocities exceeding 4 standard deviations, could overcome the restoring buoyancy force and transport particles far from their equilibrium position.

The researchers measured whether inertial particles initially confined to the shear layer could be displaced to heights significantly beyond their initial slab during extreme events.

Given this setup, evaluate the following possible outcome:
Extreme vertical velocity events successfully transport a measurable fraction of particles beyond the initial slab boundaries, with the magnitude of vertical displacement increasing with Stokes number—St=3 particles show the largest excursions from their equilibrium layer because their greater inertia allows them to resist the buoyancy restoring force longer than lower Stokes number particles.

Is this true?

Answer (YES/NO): NO